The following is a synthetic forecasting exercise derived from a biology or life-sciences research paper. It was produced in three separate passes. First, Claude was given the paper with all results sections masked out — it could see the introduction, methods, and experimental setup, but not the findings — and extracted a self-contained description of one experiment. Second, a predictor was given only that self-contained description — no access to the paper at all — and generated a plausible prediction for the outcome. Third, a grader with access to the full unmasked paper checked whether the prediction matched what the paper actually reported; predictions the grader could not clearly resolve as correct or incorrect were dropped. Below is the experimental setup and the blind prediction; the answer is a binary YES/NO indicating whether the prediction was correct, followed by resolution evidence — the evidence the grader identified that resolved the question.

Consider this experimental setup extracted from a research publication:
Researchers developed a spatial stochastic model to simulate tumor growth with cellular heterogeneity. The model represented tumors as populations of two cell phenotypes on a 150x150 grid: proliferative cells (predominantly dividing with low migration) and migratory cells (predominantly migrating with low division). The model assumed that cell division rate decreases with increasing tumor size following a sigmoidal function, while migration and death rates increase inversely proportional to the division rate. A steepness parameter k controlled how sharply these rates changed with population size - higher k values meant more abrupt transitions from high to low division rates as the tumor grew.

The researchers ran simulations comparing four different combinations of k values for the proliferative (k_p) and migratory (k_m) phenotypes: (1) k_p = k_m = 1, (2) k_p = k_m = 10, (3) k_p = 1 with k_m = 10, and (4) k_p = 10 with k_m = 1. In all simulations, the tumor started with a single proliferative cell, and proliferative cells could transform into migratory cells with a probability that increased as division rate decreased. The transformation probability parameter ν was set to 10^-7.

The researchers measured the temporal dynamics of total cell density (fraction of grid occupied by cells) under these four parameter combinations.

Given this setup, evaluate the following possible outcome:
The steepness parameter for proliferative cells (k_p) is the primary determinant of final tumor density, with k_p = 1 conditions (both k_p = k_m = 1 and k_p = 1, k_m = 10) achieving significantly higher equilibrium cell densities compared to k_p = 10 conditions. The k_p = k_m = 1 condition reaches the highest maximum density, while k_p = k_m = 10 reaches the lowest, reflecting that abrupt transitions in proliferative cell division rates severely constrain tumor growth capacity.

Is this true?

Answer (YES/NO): NO